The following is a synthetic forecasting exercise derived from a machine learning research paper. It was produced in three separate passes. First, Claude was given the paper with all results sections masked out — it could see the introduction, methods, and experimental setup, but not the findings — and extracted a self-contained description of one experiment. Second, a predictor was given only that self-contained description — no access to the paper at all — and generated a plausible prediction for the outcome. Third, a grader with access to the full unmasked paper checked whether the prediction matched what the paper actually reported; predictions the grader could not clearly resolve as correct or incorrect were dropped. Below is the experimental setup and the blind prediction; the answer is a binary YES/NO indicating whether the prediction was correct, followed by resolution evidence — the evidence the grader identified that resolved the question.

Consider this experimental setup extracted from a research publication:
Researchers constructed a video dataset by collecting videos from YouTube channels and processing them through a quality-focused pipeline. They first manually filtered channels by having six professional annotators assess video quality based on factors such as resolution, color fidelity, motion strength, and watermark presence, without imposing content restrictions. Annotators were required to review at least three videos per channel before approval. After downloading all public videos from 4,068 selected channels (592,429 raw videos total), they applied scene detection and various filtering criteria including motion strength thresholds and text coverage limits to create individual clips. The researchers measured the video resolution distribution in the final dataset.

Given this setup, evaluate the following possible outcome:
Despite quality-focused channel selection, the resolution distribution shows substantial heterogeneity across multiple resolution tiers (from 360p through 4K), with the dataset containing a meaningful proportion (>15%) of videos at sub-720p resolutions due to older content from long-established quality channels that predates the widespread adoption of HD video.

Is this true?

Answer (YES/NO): NO